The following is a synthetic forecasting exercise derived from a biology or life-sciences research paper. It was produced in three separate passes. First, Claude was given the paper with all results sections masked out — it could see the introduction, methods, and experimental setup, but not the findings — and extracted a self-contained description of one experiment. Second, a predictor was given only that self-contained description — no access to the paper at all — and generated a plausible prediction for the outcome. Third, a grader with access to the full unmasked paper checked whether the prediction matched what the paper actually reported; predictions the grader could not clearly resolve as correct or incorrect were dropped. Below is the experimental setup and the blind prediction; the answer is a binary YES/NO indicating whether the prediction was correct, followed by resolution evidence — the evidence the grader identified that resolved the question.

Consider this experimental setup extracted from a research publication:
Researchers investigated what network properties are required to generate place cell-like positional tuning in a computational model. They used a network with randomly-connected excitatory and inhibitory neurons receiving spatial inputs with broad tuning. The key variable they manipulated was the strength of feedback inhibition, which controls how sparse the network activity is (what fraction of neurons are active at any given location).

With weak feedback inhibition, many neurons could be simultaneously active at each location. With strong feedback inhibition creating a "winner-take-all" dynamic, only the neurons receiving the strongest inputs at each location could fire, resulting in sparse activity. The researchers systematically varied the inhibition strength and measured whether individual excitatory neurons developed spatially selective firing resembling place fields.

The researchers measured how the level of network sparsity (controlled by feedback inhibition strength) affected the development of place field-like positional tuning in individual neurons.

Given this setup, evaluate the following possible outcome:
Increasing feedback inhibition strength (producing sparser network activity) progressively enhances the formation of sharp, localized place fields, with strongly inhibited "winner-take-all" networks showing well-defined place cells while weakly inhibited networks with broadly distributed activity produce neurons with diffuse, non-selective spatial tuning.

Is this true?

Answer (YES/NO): NO